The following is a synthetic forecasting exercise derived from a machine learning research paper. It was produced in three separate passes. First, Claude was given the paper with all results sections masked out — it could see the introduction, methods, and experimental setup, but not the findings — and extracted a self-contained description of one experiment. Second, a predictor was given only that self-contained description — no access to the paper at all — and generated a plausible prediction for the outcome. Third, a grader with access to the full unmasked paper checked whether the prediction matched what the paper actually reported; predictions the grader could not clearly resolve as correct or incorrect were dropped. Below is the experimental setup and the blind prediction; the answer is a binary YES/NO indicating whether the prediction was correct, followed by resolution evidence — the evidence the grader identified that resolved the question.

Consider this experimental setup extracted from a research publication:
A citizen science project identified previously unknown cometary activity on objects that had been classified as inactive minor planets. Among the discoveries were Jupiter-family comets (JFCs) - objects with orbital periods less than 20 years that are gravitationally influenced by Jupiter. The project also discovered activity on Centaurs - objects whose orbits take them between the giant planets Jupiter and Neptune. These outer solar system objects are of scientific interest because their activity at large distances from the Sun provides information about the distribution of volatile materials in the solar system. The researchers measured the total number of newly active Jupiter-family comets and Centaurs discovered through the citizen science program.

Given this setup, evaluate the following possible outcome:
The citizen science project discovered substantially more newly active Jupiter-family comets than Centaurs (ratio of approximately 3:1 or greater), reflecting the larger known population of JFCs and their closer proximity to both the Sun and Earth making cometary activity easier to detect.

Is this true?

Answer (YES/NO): YES